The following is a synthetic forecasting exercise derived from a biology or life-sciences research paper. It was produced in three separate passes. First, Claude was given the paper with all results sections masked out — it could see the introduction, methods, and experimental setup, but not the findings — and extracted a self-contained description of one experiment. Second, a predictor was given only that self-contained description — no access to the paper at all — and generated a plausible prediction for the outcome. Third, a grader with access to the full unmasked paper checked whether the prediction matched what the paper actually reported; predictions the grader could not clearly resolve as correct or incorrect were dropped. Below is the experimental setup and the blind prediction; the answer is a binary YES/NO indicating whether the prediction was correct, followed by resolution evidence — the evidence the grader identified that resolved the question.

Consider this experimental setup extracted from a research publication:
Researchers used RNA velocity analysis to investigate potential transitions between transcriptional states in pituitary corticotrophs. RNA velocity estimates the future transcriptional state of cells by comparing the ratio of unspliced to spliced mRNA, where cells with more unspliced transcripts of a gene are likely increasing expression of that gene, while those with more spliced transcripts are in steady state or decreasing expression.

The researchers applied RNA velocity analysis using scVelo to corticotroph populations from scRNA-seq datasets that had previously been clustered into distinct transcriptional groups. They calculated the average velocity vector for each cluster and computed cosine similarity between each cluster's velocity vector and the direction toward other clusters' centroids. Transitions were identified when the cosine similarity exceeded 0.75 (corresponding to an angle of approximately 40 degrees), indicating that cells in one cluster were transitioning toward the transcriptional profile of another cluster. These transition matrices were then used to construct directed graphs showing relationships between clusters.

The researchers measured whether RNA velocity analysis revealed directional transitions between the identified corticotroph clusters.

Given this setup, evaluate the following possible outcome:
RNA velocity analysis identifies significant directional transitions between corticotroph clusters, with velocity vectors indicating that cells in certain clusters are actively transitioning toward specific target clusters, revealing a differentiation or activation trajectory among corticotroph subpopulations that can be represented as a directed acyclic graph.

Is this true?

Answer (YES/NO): NO